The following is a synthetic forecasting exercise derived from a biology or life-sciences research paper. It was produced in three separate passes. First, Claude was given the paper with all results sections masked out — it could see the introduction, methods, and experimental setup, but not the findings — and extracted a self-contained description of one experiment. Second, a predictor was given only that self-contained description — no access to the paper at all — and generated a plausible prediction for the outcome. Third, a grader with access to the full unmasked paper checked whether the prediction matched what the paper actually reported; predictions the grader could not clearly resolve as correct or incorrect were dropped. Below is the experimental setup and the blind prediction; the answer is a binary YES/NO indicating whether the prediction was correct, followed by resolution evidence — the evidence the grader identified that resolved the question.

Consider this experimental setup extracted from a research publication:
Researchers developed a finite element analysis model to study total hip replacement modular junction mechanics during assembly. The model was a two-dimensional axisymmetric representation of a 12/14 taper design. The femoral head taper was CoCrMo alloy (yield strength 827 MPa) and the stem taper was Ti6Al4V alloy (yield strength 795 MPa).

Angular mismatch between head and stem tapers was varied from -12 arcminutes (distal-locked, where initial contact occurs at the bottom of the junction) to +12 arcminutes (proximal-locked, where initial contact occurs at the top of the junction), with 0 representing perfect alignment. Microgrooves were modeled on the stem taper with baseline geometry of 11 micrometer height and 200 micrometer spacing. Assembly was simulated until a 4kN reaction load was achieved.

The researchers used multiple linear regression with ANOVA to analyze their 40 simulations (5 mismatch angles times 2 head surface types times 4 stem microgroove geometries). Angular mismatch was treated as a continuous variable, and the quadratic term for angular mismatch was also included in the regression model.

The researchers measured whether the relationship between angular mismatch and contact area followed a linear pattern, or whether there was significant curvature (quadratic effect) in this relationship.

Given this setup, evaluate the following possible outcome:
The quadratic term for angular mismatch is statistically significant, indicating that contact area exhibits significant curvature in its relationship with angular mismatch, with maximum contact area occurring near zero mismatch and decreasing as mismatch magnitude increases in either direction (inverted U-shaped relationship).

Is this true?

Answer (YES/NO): NO